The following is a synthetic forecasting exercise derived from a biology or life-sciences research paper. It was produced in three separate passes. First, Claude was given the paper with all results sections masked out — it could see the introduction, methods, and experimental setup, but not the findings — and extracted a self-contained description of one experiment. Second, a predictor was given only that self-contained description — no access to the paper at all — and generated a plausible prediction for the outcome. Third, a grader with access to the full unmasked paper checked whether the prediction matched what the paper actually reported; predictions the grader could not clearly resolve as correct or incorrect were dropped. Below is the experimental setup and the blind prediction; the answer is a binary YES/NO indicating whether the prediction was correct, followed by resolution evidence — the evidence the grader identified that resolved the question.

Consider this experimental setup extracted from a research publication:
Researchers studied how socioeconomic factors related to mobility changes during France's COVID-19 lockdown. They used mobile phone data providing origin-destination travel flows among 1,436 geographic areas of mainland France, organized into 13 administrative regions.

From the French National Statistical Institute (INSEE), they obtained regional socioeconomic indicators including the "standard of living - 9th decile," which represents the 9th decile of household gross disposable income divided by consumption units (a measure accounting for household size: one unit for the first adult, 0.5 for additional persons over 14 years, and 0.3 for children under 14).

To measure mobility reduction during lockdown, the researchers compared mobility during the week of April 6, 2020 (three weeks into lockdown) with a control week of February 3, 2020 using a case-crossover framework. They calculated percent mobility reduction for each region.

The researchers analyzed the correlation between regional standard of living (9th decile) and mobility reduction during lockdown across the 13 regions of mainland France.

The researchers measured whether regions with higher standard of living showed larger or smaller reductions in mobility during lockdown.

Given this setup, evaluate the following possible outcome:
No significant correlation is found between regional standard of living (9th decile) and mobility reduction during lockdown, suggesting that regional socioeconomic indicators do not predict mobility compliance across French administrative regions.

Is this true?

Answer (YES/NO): NO